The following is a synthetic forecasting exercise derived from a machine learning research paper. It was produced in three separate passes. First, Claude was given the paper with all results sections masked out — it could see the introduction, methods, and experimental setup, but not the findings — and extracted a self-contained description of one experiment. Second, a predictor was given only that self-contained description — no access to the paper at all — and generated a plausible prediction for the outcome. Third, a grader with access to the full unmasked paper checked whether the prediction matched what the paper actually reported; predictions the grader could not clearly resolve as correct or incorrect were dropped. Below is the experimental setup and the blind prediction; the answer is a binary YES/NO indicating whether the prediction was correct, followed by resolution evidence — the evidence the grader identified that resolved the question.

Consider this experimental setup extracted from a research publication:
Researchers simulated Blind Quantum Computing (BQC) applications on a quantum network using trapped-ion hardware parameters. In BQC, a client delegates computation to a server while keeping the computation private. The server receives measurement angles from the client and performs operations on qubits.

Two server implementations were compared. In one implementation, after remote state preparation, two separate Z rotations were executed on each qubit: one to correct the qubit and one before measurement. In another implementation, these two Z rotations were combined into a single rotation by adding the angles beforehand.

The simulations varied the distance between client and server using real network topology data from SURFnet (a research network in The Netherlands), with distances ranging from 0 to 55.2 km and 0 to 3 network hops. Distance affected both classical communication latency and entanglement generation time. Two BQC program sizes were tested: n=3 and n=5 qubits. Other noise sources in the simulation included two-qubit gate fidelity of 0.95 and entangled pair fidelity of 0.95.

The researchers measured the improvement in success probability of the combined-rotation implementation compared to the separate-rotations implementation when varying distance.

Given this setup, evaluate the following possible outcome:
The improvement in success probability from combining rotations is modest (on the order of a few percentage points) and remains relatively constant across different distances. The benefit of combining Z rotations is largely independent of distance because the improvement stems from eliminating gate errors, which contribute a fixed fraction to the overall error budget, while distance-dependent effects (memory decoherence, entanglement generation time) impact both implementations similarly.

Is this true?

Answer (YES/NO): NO